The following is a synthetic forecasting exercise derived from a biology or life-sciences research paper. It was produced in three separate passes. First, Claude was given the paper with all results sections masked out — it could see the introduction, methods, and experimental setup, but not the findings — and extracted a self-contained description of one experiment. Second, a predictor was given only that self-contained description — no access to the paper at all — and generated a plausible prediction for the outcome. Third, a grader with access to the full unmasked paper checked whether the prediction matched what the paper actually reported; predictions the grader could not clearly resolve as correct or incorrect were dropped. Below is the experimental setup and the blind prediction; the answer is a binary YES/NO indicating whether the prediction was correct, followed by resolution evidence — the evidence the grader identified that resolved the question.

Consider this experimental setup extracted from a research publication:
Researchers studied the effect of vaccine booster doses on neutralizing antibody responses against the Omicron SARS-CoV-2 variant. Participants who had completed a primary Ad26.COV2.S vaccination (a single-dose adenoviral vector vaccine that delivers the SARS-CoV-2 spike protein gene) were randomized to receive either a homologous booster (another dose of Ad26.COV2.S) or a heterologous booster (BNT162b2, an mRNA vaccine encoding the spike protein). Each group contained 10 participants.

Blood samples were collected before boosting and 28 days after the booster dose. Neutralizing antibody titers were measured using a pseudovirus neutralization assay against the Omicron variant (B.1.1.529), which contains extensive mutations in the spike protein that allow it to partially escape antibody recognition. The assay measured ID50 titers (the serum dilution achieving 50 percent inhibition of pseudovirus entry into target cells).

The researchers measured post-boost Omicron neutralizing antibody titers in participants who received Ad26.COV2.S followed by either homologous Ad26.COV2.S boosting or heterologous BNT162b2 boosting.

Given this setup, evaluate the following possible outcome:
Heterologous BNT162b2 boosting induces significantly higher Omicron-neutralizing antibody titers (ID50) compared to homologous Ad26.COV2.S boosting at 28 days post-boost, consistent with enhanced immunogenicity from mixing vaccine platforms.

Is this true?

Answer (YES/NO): YES